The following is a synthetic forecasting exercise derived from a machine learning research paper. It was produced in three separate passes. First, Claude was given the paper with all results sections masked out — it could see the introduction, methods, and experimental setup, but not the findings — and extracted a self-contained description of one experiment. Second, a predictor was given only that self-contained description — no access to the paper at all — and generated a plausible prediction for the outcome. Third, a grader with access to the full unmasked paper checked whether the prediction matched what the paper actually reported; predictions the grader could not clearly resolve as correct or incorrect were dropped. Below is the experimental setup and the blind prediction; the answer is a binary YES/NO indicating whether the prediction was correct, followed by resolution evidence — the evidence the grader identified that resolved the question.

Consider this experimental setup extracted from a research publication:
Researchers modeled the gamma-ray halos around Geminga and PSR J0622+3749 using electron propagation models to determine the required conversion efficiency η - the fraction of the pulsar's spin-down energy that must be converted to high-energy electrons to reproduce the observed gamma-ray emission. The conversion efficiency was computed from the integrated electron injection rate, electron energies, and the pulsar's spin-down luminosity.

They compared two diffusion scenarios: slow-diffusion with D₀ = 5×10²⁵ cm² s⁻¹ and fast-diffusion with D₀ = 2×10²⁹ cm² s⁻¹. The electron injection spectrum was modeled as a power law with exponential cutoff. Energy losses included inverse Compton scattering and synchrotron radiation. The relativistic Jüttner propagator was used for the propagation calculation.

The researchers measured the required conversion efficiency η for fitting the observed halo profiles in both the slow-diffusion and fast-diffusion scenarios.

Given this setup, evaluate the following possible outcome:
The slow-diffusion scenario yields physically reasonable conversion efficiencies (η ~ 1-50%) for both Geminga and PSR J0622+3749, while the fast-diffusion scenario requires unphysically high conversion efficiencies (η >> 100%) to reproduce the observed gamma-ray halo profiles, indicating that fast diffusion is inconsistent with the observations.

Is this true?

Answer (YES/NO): YES